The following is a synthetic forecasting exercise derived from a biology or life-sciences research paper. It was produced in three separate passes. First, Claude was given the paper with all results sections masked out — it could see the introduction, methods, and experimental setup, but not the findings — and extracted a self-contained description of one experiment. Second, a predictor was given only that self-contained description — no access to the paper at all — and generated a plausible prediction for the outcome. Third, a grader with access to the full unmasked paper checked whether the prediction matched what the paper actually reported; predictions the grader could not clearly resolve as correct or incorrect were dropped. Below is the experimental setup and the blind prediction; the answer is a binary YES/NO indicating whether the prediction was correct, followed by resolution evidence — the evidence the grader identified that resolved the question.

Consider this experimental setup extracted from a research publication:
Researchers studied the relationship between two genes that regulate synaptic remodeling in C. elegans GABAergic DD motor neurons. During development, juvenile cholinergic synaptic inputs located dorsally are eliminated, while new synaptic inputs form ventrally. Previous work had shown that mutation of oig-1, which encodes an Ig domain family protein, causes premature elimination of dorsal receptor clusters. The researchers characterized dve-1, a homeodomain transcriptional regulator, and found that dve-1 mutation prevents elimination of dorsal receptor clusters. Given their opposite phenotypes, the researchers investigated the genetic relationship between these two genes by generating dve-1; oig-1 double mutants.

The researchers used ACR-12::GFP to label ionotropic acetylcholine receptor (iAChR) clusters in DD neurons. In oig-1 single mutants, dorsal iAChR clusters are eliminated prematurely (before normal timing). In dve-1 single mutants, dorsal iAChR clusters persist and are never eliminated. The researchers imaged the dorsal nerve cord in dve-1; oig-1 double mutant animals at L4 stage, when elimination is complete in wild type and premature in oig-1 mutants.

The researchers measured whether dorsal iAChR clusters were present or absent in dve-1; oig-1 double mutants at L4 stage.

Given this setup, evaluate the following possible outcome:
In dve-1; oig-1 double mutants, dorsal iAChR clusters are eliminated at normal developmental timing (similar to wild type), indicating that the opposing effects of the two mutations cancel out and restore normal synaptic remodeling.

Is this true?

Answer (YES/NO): NO